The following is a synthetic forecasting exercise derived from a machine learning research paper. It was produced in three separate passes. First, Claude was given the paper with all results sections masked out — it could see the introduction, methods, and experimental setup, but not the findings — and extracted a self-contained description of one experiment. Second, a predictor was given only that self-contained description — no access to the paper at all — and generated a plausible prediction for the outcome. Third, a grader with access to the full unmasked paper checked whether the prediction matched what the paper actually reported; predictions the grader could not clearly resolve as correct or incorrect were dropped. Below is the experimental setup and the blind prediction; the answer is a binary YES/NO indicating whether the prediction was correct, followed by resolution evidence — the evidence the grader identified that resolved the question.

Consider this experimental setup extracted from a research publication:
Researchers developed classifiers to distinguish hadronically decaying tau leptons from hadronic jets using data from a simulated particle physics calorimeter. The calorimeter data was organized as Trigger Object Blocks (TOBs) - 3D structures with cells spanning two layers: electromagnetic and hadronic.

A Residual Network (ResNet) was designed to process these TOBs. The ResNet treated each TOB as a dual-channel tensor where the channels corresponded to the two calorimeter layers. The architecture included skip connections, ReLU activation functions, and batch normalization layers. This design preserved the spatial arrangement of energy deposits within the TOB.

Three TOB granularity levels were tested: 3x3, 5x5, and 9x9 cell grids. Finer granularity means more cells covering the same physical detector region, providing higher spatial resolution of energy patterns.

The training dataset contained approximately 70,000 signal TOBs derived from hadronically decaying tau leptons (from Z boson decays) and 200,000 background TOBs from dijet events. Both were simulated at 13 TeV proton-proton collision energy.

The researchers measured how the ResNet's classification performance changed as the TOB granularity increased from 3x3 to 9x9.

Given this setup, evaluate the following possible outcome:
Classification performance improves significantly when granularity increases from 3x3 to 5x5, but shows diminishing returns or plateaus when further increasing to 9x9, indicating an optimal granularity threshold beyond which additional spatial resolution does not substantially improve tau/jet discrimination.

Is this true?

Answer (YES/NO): NO